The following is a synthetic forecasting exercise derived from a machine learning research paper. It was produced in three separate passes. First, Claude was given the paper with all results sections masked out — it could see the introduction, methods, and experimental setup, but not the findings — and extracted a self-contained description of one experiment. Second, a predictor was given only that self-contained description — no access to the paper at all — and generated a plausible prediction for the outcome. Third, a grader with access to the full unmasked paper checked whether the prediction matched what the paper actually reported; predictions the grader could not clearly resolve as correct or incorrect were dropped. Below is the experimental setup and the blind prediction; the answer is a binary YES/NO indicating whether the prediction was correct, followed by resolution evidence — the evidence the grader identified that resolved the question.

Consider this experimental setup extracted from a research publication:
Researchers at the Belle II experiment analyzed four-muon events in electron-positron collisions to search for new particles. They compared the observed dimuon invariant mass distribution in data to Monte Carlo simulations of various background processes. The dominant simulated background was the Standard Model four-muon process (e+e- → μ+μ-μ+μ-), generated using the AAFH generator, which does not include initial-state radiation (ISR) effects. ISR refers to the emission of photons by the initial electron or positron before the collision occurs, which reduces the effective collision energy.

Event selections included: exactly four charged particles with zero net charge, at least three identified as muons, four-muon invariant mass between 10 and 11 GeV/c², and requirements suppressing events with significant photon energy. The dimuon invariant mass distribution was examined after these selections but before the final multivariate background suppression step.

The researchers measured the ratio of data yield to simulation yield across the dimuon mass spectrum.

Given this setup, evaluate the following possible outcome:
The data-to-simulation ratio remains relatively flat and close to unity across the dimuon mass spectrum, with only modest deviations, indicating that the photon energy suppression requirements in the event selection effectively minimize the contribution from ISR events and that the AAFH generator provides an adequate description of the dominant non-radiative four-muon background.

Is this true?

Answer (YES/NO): NO